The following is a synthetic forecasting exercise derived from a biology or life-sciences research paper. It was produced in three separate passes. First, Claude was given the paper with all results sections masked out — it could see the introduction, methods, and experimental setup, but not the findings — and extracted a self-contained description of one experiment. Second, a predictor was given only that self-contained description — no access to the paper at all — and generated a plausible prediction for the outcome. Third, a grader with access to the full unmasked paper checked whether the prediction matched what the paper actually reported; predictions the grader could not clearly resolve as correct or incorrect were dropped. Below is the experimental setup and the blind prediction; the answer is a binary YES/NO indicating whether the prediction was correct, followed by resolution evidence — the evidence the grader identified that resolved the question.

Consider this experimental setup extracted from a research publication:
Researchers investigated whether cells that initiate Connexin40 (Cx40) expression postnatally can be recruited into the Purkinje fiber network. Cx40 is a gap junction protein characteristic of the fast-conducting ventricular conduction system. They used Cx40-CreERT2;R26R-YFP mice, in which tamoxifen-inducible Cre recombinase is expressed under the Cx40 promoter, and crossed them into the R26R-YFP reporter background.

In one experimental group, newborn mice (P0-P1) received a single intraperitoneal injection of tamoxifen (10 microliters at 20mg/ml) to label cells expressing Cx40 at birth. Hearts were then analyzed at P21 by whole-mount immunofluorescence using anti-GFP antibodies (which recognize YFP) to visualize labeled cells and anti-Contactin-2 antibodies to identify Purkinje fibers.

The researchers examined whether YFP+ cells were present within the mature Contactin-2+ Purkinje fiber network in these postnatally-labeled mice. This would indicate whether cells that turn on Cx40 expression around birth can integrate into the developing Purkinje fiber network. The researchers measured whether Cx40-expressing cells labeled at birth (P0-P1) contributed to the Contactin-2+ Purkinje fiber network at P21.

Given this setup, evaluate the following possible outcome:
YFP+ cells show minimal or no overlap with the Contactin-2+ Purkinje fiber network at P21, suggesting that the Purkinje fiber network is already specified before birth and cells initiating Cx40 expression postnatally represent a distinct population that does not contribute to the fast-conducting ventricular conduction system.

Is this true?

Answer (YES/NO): NO